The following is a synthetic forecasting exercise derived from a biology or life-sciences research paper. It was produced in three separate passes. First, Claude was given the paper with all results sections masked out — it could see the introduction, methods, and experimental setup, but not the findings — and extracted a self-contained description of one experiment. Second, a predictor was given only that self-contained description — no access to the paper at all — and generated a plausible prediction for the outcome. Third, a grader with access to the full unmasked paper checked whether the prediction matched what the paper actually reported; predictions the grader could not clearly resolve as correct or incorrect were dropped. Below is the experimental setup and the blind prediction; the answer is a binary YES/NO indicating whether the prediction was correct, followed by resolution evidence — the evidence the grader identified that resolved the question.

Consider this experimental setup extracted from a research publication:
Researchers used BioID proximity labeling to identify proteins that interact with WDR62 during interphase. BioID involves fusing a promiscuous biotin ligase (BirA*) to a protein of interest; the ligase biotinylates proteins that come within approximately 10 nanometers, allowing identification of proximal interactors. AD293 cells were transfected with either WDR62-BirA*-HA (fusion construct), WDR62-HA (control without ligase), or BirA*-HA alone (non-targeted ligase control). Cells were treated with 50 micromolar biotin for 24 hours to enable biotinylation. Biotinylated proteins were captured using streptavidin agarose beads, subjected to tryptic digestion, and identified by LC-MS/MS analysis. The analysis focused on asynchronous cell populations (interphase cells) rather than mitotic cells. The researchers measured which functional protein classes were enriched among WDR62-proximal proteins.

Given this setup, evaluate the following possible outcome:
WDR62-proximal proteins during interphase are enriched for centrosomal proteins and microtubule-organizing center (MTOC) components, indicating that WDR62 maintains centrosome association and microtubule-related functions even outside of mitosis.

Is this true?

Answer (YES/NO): NO